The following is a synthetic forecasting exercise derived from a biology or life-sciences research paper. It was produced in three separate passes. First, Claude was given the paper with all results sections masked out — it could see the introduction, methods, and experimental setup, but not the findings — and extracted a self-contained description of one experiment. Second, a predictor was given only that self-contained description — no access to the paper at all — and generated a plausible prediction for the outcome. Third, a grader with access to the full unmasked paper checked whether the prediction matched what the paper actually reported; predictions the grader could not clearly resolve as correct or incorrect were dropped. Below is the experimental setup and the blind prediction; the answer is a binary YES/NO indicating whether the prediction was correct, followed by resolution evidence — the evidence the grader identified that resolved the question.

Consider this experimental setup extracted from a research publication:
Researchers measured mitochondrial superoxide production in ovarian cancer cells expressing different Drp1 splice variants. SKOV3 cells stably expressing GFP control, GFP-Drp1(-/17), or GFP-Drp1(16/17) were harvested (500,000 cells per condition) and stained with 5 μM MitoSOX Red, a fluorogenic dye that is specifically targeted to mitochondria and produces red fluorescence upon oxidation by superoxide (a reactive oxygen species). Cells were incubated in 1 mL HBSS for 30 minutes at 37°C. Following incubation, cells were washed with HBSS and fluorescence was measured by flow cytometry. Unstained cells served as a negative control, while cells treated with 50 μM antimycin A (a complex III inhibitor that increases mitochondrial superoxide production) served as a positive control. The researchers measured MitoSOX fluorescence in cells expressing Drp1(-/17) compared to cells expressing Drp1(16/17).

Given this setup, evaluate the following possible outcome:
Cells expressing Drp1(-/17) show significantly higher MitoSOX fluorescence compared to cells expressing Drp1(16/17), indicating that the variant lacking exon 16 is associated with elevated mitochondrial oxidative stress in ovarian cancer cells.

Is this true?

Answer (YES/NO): NO